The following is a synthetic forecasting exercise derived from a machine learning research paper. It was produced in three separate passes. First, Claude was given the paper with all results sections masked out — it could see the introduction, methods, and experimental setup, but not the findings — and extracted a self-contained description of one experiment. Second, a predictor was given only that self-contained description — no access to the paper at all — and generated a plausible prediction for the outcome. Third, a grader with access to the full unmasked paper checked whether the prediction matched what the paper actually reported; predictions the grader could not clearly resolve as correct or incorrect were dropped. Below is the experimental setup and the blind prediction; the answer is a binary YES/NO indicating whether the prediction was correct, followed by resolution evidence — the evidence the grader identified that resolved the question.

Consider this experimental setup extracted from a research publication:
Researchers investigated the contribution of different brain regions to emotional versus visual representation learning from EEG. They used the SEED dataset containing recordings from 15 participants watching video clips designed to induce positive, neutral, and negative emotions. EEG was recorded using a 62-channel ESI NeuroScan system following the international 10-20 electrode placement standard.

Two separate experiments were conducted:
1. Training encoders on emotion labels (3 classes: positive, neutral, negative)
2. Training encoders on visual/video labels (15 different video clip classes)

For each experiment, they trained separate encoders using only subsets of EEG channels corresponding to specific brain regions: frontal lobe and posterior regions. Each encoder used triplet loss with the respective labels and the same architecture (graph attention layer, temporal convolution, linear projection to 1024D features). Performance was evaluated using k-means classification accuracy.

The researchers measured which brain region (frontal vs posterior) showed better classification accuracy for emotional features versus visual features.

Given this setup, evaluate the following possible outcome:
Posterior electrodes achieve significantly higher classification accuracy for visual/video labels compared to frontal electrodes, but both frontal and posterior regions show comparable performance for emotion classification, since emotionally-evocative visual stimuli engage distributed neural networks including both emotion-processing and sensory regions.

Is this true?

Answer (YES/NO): NO